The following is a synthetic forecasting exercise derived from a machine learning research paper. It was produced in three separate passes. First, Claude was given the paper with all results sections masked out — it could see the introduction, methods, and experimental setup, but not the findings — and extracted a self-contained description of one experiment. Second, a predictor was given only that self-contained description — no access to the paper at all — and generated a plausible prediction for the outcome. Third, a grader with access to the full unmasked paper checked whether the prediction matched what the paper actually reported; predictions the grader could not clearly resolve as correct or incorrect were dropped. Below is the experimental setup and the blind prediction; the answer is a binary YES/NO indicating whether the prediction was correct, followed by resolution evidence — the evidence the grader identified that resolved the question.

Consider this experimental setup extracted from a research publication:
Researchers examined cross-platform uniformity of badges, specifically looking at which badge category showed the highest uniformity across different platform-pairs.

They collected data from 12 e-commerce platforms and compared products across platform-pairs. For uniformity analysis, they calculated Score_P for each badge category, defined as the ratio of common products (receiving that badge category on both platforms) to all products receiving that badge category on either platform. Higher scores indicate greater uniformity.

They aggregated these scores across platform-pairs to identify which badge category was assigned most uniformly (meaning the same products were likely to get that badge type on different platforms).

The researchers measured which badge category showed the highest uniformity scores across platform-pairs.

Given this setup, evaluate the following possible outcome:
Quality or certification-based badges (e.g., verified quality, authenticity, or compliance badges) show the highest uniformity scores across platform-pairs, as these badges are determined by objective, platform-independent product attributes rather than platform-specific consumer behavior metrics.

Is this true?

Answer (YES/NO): NO